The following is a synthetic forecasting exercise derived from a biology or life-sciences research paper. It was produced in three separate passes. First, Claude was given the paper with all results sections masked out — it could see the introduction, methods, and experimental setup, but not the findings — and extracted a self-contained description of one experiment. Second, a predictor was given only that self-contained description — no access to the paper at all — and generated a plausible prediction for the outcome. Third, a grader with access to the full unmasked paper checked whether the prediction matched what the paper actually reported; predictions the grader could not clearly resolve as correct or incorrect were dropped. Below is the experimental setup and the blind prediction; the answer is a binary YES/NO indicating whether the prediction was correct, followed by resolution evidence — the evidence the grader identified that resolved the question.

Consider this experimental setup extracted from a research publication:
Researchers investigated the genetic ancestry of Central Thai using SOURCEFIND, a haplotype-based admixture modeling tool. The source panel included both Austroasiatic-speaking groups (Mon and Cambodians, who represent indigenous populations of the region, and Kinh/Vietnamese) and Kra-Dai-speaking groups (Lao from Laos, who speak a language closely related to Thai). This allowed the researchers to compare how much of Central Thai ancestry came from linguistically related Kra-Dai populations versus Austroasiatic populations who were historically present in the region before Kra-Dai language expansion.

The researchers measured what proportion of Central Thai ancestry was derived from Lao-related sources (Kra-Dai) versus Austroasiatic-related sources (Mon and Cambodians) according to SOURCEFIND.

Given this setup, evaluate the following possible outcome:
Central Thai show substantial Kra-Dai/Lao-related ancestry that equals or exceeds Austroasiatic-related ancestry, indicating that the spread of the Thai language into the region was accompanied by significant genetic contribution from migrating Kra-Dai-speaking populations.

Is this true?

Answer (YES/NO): YES